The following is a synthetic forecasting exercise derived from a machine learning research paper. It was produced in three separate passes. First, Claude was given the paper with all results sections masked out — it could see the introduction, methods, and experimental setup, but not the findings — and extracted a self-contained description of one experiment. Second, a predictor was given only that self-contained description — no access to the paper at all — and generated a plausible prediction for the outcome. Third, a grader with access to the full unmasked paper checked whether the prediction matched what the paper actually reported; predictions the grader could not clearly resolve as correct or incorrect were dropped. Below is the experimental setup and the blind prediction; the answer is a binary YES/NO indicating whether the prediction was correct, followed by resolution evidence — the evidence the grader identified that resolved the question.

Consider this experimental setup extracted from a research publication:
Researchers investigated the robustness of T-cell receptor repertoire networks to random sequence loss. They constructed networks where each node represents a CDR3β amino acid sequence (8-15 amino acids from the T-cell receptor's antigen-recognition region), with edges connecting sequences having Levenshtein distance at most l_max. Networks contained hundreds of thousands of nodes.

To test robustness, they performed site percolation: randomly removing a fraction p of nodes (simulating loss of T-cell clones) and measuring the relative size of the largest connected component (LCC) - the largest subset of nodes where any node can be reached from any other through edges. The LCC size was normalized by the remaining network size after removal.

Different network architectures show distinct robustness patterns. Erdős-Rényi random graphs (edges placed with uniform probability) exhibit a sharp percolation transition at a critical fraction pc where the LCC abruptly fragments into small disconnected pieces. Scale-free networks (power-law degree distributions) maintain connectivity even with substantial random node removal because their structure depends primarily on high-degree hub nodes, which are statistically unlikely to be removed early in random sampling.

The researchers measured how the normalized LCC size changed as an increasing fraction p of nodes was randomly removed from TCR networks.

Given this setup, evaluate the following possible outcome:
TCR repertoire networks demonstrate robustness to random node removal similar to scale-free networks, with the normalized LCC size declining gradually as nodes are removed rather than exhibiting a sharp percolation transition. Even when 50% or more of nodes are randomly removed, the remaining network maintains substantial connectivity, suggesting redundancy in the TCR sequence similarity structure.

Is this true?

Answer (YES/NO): YES